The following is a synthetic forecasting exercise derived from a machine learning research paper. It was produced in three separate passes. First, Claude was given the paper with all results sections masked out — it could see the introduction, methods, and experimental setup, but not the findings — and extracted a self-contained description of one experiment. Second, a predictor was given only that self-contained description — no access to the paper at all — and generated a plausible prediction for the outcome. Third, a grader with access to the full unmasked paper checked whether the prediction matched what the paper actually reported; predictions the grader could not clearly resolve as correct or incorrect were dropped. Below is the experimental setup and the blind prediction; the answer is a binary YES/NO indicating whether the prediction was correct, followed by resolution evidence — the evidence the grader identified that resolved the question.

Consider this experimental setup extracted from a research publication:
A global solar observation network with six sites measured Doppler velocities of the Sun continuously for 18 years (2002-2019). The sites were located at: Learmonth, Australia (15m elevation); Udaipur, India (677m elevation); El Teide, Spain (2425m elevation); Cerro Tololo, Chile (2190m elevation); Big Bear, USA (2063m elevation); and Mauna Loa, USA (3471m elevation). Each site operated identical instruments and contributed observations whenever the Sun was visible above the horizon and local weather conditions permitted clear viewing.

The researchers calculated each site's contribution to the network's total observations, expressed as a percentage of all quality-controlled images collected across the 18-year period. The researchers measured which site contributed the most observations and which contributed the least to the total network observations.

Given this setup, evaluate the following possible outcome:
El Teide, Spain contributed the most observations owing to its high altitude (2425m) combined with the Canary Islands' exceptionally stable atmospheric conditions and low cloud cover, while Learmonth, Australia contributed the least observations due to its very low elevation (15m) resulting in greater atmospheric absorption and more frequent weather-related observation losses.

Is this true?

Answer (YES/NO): NO